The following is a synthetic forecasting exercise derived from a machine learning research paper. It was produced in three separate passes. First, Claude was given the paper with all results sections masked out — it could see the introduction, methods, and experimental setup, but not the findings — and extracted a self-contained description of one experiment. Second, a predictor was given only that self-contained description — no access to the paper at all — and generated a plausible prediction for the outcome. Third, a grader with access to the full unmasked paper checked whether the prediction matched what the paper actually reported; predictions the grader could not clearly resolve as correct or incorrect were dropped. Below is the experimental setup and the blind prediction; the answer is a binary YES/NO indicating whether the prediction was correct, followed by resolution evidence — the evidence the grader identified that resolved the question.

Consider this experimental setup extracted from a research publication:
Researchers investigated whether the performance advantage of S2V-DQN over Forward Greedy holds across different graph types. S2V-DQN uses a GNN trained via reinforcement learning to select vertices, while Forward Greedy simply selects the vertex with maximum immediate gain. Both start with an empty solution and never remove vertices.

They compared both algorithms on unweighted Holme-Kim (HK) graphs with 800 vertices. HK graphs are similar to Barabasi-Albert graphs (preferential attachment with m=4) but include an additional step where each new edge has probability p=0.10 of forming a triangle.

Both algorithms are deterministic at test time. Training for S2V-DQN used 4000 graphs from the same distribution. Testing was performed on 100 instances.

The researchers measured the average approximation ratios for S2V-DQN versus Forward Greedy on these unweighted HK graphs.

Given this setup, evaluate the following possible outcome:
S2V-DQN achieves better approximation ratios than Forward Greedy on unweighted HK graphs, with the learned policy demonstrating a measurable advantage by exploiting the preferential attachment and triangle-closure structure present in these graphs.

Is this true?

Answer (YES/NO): YES